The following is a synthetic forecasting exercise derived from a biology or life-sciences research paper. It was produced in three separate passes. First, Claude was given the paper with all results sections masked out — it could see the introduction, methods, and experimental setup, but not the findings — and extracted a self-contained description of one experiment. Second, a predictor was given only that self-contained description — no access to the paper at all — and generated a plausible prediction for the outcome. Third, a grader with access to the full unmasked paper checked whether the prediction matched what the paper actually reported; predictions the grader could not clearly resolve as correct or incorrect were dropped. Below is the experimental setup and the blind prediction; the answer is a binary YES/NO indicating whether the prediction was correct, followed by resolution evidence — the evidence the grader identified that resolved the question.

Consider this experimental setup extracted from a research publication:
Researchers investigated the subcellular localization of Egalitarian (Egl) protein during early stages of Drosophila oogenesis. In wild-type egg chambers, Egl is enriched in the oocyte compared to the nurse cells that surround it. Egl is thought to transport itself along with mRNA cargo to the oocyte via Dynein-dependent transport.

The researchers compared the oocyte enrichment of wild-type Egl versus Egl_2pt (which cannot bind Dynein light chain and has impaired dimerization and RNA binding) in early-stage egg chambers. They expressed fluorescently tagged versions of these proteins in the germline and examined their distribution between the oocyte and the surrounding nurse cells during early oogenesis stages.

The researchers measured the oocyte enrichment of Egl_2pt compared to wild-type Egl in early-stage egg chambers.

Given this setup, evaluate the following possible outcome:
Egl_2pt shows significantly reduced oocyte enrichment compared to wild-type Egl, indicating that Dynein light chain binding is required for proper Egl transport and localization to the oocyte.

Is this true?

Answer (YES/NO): YES